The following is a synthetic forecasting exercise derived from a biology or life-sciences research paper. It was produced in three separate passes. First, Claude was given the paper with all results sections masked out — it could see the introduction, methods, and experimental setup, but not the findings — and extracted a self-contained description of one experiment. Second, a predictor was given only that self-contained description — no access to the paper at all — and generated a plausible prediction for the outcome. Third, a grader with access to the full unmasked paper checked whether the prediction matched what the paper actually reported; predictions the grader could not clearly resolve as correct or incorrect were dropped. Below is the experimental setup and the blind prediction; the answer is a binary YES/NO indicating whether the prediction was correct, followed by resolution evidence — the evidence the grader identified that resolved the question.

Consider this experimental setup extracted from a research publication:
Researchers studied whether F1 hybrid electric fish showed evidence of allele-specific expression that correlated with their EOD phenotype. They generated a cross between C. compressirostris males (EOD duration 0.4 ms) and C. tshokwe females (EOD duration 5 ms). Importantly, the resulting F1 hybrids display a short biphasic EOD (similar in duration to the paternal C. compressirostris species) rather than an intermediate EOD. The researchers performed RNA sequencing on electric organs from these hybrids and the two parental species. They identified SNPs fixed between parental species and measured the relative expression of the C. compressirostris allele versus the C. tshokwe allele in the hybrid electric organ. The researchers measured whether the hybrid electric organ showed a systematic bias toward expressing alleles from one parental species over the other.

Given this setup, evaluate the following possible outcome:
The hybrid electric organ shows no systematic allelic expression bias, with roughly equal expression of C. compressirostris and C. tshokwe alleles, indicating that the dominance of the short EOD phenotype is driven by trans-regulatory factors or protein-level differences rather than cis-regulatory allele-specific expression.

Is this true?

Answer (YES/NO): NO